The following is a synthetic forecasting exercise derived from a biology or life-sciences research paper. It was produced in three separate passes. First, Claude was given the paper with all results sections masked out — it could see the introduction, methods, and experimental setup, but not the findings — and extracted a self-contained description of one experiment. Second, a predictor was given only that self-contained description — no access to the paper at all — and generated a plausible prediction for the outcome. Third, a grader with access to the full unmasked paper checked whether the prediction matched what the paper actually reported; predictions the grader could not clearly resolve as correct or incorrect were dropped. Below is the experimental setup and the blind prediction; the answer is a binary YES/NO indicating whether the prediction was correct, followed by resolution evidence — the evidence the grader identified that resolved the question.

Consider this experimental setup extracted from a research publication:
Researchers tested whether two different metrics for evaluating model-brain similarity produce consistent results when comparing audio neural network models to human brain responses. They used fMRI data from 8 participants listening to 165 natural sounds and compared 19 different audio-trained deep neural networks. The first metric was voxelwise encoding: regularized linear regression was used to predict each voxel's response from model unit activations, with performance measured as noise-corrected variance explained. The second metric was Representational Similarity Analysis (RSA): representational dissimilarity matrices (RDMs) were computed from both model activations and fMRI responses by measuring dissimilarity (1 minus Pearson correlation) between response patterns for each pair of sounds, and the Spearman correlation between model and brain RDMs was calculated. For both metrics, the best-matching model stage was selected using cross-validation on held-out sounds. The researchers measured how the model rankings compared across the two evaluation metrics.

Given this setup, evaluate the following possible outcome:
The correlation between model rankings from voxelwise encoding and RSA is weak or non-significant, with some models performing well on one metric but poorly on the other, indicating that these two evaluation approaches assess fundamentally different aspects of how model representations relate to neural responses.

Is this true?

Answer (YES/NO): NO